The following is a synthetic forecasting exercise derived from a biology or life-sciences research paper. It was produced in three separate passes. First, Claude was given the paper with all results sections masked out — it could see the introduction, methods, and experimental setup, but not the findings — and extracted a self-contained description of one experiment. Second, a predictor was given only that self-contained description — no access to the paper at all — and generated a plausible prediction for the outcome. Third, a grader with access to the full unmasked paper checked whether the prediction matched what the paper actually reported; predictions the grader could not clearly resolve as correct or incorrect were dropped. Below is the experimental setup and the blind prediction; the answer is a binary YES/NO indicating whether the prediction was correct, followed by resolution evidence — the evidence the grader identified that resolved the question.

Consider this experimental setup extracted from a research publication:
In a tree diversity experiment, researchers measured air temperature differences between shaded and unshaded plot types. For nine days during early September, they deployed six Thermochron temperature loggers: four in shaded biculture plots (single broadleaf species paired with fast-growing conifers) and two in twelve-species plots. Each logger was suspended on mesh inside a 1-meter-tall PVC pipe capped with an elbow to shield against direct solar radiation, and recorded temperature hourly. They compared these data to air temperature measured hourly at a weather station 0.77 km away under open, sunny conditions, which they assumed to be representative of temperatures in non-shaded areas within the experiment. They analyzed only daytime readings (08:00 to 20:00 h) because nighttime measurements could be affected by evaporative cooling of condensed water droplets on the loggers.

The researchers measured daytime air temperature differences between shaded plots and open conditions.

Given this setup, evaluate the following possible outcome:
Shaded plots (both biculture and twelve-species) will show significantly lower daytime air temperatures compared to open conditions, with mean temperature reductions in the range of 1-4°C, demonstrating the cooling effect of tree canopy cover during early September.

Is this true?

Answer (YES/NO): NO